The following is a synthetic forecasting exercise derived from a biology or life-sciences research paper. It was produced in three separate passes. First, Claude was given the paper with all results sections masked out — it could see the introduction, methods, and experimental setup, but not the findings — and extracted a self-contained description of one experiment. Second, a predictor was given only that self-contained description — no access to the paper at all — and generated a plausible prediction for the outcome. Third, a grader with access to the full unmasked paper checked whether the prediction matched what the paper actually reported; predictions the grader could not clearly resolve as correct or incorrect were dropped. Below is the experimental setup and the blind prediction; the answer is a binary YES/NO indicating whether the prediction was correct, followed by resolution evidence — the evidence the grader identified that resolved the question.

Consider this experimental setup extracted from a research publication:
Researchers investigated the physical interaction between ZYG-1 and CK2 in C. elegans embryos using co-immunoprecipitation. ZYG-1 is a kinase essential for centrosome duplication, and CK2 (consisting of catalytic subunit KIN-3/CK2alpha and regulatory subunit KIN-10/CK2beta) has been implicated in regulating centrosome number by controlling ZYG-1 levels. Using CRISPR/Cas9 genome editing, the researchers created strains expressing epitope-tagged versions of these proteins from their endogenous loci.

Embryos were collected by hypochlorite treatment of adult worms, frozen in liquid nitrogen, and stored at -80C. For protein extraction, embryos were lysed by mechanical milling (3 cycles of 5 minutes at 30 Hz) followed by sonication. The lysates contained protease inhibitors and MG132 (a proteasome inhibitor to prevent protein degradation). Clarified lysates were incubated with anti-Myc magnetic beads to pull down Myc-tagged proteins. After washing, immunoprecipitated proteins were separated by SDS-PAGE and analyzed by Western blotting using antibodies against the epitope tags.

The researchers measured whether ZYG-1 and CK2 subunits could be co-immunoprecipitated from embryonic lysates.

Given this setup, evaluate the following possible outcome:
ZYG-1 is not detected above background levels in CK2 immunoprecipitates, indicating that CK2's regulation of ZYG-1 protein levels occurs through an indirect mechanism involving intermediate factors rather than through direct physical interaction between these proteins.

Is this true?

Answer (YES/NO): NO